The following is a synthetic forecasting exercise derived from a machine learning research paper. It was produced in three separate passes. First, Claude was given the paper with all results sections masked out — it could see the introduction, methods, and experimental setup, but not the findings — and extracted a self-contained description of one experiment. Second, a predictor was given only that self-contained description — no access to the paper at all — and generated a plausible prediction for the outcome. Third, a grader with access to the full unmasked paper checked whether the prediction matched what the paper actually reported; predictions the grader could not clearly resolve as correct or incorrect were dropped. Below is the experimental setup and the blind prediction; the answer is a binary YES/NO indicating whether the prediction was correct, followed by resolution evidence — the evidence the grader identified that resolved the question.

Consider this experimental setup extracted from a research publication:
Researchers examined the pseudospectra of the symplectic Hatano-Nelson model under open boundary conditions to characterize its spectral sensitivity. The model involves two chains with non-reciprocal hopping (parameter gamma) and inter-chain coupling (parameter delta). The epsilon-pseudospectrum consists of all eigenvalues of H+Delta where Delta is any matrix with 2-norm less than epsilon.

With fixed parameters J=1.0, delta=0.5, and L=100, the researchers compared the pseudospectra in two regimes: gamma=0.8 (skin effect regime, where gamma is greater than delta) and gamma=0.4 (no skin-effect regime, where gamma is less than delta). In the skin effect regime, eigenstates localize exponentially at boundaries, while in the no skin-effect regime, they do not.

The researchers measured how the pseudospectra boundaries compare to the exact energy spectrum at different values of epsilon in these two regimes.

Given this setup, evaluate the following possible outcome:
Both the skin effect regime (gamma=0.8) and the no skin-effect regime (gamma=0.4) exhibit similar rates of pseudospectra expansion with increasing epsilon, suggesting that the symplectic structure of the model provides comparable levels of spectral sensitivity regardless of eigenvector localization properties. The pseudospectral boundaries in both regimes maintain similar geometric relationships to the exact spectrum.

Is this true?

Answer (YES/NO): NO